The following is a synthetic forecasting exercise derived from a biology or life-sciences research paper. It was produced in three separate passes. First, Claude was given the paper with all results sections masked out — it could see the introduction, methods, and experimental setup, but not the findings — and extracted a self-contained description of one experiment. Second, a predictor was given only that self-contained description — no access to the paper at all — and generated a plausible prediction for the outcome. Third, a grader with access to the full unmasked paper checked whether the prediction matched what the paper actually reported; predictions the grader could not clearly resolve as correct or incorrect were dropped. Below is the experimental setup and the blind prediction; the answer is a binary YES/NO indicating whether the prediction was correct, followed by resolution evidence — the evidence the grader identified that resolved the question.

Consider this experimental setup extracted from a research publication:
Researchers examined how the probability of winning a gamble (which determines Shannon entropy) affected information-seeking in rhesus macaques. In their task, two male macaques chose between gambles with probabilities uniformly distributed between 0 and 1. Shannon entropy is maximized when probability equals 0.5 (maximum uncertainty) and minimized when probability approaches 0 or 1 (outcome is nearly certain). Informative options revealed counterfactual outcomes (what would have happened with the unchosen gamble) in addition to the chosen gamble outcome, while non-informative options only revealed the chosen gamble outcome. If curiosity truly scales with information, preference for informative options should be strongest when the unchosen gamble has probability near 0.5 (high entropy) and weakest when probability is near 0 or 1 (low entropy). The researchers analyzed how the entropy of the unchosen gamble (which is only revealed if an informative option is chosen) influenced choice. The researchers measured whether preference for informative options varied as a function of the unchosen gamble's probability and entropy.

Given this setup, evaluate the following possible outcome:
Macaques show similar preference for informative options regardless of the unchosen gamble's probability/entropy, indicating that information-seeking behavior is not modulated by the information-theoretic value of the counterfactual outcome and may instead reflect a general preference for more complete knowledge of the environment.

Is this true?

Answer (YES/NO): NO